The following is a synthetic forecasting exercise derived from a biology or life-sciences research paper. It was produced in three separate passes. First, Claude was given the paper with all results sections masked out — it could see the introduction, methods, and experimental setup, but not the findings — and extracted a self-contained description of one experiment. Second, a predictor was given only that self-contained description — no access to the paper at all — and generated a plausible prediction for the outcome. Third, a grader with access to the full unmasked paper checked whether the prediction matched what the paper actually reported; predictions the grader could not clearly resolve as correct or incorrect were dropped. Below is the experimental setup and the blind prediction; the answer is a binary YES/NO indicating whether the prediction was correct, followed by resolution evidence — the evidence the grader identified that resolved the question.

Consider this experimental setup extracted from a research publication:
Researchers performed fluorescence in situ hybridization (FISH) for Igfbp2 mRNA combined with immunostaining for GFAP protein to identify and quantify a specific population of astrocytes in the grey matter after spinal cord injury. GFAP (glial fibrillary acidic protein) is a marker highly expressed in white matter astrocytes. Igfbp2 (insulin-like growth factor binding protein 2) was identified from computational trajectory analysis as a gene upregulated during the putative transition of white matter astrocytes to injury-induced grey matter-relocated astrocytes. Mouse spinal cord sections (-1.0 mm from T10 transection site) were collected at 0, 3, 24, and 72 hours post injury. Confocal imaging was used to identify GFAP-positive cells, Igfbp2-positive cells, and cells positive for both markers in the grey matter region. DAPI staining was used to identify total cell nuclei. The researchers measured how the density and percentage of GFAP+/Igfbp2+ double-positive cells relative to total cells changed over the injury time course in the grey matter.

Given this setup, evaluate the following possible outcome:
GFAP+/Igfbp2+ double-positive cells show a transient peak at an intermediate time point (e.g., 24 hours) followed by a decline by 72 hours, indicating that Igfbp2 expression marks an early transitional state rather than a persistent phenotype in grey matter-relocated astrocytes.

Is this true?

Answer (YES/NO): NO